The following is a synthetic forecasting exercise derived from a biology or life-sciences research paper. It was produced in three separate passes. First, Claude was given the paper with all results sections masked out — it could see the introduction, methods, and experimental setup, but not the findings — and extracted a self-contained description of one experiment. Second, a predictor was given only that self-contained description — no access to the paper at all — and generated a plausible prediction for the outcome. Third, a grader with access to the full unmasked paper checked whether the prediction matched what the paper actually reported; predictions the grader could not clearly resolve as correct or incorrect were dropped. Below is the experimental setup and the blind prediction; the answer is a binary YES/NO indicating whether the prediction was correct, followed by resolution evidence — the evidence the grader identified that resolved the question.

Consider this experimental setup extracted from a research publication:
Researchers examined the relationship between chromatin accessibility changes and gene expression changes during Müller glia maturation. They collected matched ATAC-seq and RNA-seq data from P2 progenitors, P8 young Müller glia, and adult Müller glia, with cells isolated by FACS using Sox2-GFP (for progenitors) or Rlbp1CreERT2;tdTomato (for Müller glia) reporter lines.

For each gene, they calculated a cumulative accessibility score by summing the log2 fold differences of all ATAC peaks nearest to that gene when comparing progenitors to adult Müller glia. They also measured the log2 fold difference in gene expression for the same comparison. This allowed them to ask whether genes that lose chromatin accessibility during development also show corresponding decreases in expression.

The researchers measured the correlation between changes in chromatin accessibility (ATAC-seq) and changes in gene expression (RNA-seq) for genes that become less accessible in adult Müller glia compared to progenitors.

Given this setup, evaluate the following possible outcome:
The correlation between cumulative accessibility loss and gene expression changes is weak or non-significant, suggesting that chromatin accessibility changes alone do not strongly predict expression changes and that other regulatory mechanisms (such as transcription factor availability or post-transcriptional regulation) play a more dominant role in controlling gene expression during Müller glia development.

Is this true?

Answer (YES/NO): YES